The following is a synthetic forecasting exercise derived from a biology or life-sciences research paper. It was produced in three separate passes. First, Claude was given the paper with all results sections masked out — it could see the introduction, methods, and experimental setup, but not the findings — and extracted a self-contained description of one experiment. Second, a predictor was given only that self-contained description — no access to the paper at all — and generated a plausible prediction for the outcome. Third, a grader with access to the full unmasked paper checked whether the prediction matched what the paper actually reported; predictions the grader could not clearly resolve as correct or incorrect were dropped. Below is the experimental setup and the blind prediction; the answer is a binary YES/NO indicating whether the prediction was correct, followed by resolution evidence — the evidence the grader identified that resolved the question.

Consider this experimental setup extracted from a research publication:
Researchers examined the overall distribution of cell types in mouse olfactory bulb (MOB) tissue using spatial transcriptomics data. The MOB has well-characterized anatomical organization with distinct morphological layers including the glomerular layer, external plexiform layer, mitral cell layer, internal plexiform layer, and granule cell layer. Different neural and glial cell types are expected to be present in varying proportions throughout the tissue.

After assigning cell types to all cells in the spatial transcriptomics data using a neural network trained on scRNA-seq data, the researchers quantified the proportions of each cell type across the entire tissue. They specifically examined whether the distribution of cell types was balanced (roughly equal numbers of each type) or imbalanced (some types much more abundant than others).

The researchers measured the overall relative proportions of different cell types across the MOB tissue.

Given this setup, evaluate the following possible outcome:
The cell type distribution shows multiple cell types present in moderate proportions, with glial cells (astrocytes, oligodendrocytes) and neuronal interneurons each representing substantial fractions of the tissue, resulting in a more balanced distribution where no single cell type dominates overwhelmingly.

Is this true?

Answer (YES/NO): NO